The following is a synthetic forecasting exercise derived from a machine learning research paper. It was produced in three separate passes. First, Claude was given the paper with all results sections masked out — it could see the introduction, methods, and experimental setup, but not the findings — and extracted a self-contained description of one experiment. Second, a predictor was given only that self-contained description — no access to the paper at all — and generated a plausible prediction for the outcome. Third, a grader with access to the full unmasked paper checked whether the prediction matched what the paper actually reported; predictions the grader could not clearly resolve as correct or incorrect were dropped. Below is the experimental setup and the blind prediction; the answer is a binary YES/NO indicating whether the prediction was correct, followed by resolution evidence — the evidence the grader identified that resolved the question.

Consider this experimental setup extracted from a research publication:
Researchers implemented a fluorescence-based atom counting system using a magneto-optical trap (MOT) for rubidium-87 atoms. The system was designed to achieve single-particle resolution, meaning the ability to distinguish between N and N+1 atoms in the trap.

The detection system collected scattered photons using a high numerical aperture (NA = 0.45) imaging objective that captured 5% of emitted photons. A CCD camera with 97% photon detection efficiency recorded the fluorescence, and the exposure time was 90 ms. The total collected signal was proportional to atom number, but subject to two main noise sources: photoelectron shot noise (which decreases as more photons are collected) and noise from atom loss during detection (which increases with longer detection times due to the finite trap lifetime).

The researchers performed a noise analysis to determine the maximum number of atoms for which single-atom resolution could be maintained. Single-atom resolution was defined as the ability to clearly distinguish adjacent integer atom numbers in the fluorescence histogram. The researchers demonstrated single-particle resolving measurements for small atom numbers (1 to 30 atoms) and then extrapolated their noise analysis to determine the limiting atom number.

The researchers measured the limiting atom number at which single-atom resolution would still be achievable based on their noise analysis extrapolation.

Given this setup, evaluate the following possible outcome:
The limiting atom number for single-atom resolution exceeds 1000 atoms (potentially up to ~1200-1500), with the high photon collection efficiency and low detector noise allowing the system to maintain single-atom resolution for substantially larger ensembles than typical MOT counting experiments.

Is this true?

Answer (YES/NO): NO